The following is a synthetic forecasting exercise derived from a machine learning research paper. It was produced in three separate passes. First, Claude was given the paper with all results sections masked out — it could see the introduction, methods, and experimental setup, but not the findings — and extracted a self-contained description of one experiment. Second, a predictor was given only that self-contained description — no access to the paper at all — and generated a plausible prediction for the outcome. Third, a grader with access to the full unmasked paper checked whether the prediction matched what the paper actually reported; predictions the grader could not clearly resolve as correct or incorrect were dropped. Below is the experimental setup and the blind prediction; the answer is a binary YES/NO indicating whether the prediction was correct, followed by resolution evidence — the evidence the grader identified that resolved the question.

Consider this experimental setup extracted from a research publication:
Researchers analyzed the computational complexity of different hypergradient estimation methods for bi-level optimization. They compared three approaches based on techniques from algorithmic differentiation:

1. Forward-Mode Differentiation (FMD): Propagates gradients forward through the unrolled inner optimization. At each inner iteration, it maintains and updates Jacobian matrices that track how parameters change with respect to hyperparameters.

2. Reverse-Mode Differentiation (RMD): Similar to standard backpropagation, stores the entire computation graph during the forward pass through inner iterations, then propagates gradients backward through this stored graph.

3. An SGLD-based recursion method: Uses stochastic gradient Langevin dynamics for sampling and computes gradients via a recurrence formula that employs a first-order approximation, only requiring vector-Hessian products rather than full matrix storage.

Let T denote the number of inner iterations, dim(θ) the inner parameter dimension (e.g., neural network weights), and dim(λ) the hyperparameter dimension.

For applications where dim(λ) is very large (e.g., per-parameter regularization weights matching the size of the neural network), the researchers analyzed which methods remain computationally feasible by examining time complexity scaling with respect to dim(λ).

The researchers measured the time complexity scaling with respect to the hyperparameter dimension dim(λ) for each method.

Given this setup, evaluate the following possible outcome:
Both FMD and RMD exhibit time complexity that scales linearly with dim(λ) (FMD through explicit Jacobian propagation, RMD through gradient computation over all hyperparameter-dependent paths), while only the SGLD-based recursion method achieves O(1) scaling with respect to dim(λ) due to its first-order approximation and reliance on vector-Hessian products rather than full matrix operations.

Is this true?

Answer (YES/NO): NO